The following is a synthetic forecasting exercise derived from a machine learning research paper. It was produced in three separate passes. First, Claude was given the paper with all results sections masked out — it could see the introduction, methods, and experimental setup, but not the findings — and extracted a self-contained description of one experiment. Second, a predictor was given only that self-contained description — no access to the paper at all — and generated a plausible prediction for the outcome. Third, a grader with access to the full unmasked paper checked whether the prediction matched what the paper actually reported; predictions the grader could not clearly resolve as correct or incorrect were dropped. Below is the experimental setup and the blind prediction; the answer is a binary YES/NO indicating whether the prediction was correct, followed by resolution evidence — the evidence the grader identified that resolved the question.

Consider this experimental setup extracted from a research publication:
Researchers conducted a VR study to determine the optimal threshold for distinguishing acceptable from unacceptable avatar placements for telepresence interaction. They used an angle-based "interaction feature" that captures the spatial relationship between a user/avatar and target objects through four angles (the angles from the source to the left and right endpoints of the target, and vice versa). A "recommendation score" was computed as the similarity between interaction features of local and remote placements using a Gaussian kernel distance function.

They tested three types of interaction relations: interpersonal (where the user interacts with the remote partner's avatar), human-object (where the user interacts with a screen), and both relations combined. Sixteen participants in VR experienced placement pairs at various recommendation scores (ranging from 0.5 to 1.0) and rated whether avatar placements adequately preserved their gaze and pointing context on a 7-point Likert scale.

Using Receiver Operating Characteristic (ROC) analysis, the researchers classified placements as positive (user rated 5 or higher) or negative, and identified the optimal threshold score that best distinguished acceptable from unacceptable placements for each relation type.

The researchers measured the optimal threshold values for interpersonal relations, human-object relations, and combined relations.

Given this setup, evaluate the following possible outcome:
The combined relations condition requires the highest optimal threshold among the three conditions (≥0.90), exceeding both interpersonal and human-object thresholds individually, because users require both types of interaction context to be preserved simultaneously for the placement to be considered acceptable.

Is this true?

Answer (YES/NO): NO